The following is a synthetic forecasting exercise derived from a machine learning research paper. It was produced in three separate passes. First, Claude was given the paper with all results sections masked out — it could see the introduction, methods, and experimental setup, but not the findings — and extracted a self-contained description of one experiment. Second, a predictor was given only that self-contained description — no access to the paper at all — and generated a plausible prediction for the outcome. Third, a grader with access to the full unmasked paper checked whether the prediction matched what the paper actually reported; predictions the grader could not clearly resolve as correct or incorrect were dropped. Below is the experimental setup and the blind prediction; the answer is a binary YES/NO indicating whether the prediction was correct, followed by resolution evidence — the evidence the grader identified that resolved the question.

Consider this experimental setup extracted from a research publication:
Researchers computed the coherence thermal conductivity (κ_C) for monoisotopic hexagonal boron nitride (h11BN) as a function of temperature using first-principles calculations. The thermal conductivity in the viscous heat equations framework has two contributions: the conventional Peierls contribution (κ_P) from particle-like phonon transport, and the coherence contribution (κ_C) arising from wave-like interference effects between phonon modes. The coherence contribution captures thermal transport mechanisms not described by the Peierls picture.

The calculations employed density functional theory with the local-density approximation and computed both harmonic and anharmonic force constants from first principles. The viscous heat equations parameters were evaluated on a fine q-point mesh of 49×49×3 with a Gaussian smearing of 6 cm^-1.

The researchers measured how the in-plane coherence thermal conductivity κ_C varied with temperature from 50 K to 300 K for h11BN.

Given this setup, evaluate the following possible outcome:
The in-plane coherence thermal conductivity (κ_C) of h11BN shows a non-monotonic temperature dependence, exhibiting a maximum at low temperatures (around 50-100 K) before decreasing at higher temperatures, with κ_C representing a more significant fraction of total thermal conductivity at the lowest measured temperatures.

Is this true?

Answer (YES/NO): NO